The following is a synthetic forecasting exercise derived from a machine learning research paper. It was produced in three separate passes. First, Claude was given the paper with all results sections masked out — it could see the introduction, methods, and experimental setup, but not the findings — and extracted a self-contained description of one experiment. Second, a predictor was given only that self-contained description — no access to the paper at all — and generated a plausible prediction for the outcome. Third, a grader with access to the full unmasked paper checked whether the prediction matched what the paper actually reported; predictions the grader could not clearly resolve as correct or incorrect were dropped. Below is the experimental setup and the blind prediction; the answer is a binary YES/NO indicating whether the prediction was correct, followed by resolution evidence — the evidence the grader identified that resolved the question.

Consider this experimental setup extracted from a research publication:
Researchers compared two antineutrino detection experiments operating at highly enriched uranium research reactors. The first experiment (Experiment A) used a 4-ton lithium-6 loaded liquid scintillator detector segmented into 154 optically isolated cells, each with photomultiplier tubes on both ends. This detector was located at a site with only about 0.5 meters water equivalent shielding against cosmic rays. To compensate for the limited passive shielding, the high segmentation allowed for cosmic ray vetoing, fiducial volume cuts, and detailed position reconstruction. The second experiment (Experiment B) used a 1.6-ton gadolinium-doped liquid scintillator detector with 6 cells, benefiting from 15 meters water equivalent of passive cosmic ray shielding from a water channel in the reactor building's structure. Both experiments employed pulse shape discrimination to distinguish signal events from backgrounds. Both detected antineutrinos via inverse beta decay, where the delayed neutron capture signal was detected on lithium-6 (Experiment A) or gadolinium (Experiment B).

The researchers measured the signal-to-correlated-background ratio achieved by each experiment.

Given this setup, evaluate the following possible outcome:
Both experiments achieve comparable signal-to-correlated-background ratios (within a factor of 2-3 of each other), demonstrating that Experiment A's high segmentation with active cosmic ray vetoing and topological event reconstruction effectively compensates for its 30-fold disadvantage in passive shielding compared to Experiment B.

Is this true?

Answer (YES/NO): YES